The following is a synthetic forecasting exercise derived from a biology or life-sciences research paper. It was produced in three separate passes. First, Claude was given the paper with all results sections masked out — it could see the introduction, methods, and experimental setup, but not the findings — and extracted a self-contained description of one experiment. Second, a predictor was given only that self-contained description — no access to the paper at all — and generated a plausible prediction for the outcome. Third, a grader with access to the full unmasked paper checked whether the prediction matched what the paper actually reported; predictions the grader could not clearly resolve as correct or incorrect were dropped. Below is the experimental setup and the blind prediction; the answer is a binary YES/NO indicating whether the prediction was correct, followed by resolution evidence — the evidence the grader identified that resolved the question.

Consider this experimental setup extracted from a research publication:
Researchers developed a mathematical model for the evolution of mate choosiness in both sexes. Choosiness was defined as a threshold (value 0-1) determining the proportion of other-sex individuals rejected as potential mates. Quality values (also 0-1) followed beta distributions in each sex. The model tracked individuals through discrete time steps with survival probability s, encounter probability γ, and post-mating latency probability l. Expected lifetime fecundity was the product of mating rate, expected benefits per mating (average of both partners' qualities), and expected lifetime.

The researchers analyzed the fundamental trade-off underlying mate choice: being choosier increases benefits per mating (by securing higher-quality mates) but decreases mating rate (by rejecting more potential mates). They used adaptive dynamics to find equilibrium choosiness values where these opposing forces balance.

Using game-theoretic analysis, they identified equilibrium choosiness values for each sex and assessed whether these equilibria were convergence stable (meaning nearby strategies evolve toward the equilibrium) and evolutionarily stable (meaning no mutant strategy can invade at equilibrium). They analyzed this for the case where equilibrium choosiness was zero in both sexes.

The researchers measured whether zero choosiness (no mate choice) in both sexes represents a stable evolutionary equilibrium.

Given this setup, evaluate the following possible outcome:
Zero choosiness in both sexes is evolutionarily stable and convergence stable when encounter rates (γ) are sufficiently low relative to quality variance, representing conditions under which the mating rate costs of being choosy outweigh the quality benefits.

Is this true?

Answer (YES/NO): NO